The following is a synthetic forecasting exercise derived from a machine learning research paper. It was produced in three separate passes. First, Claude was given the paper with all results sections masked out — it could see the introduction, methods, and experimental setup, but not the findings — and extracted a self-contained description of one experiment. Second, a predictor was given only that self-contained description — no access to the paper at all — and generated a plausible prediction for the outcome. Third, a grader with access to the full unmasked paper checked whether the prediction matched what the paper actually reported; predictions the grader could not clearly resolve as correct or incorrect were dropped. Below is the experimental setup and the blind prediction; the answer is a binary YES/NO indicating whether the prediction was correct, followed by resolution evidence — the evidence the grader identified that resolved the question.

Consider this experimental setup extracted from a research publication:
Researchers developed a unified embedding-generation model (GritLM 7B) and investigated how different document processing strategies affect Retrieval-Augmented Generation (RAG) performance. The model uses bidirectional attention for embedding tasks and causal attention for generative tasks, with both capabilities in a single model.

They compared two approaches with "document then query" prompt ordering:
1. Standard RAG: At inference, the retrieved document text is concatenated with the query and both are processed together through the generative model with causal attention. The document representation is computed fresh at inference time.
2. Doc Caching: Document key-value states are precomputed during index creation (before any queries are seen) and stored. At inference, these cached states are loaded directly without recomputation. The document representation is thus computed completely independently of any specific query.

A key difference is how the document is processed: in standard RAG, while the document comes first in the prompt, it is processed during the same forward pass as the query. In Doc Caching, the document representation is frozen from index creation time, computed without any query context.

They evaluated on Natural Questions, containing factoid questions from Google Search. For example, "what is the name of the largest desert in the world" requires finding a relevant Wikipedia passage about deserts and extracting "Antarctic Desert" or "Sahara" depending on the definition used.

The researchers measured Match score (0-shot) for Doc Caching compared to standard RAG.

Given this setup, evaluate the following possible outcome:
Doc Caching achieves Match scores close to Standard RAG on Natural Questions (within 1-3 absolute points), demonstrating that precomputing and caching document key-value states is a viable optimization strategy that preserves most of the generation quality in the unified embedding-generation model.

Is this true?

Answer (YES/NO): NO